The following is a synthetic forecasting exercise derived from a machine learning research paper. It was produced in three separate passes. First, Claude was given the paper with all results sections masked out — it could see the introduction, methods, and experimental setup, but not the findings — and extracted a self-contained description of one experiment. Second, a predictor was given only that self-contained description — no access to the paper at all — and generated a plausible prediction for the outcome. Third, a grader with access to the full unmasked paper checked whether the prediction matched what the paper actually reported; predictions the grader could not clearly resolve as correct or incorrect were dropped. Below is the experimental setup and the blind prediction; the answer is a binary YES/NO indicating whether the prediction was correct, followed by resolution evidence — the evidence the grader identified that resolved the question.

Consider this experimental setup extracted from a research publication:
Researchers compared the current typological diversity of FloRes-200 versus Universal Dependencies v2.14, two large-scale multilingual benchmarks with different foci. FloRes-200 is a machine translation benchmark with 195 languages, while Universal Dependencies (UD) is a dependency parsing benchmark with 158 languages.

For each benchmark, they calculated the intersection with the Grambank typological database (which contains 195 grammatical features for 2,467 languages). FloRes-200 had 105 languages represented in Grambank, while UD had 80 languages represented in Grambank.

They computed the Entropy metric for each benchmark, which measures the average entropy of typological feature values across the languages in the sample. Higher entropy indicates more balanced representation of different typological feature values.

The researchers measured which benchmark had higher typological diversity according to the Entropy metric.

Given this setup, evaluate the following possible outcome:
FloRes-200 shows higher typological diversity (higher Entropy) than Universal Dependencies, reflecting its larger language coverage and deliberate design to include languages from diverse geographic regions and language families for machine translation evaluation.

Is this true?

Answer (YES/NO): YES